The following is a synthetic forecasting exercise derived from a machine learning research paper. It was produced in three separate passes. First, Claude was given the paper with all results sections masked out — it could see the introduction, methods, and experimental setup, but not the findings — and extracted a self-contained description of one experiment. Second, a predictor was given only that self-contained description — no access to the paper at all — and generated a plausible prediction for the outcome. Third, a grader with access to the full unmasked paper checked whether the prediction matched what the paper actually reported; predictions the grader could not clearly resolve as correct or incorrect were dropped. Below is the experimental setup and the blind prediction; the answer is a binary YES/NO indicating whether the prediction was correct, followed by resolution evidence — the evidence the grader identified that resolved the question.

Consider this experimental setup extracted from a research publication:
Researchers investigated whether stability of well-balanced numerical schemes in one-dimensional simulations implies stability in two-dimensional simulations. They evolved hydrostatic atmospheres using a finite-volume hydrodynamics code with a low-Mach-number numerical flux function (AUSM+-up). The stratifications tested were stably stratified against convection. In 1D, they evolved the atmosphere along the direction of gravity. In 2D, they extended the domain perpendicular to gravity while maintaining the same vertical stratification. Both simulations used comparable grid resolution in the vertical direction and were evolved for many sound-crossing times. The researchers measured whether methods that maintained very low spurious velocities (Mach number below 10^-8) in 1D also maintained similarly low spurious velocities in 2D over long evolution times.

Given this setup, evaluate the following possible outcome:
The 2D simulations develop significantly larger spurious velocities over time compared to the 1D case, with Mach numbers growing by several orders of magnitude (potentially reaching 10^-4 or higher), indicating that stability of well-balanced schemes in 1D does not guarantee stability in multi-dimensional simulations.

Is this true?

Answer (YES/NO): YES